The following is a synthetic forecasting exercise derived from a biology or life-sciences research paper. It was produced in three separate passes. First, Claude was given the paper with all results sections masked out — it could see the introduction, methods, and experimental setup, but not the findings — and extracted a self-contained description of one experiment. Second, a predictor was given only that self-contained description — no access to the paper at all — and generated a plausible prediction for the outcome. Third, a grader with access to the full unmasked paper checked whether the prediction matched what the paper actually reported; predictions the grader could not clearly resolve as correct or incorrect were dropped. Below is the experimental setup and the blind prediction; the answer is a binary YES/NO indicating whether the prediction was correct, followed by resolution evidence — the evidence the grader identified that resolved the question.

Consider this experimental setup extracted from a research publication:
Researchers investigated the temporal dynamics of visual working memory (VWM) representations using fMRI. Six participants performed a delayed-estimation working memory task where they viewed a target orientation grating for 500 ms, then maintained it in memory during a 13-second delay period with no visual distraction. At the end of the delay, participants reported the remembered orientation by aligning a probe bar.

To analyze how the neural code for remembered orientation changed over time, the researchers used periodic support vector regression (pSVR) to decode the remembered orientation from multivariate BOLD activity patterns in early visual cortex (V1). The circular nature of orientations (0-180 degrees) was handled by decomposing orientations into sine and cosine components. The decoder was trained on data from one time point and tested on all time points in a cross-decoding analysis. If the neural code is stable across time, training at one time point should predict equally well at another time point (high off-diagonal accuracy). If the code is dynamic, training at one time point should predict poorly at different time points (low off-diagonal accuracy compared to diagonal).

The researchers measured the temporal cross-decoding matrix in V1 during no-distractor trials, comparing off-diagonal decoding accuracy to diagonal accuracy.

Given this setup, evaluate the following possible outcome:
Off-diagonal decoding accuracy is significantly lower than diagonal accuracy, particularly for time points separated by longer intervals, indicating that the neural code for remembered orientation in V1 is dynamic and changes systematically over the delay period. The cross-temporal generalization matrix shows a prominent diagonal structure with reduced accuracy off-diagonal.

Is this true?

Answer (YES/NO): NO